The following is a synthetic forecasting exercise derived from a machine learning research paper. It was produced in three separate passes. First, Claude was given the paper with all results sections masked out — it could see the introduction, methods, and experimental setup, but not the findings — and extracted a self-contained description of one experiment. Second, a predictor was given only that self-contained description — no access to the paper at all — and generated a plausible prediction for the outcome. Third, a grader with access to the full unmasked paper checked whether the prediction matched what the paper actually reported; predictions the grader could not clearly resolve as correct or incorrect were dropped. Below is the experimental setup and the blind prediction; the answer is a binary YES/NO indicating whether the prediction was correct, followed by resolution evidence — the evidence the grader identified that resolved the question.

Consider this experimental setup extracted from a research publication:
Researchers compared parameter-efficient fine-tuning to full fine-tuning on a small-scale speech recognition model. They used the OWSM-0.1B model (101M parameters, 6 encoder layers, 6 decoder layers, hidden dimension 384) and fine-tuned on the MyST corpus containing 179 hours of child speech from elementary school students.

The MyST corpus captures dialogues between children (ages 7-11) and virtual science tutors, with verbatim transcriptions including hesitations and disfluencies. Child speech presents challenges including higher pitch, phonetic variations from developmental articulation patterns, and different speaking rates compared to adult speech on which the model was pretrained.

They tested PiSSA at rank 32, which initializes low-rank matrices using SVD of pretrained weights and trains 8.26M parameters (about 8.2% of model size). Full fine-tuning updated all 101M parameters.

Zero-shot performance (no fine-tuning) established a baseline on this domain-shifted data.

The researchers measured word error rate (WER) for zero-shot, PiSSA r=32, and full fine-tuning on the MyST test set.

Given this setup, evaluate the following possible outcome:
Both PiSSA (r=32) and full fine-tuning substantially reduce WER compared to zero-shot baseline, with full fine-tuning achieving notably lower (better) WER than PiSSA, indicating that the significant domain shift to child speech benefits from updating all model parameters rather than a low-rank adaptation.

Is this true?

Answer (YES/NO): NO